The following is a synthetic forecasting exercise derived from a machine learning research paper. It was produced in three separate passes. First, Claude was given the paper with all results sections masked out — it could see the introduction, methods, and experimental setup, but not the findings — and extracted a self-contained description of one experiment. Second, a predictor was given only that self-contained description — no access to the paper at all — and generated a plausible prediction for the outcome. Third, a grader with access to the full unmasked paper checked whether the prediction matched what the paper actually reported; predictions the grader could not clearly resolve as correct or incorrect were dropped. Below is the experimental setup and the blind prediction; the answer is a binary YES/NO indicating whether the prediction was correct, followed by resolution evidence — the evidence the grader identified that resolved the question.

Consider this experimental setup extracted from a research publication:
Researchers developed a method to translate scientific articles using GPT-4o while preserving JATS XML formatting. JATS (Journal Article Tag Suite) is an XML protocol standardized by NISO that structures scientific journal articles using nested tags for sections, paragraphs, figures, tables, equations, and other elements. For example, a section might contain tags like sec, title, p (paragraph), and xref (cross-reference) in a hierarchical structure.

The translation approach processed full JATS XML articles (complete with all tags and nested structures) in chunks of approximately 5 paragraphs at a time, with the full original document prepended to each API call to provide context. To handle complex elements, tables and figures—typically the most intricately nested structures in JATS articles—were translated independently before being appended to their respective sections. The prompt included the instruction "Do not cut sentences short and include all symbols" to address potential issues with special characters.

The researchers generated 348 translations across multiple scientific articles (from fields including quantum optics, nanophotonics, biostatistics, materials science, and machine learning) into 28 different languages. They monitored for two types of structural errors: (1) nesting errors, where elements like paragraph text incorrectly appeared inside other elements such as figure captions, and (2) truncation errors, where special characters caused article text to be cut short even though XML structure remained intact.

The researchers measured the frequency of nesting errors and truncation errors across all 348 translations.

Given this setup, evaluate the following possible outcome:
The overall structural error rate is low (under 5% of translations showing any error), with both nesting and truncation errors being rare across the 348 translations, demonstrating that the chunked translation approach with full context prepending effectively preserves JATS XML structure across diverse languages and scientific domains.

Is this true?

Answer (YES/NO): YES